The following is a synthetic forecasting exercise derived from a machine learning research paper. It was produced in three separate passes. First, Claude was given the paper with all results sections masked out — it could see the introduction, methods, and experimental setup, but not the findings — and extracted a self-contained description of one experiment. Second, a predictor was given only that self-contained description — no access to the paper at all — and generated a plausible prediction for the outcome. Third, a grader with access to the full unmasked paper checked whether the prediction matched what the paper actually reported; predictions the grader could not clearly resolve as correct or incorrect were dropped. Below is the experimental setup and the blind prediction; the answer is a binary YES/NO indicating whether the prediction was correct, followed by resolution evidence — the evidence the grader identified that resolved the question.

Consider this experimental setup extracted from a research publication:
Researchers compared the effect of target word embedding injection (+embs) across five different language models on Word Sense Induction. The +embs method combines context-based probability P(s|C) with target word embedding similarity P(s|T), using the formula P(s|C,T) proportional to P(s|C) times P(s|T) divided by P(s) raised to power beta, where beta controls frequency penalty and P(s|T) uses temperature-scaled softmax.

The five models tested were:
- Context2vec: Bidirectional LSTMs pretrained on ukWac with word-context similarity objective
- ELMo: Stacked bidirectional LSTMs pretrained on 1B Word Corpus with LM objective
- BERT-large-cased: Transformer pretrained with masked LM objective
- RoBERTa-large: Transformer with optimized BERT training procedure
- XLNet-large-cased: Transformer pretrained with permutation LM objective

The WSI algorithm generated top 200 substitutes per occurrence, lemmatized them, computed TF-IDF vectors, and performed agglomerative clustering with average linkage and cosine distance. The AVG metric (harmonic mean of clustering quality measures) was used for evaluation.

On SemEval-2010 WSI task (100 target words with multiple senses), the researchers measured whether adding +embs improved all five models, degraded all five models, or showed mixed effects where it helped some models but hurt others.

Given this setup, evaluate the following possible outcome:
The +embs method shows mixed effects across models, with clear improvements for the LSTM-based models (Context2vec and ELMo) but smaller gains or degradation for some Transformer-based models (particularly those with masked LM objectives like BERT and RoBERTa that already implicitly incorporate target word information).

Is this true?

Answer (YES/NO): NO